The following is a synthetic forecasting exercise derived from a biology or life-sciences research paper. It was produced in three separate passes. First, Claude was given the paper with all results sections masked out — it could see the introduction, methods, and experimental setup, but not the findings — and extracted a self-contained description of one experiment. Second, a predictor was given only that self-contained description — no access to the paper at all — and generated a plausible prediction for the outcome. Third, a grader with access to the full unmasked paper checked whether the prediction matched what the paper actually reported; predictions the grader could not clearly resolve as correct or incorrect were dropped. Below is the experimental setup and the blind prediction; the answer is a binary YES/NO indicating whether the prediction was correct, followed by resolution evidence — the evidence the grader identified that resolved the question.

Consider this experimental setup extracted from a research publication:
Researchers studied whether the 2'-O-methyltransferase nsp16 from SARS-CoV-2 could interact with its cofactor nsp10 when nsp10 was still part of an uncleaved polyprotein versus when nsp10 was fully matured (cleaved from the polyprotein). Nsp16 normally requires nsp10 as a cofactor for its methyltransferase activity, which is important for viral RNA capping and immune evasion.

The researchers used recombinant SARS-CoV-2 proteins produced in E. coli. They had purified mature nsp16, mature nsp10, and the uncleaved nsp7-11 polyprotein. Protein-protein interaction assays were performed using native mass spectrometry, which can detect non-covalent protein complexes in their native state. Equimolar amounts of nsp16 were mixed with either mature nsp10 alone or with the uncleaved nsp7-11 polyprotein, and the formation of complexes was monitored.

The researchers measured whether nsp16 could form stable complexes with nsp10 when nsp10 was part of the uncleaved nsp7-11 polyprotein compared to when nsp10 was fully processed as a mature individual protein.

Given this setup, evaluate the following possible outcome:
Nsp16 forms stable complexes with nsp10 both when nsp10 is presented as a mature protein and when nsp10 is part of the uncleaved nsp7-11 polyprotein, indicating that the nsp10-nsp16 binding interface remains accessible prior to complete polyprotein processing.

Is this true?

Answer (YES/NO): NO